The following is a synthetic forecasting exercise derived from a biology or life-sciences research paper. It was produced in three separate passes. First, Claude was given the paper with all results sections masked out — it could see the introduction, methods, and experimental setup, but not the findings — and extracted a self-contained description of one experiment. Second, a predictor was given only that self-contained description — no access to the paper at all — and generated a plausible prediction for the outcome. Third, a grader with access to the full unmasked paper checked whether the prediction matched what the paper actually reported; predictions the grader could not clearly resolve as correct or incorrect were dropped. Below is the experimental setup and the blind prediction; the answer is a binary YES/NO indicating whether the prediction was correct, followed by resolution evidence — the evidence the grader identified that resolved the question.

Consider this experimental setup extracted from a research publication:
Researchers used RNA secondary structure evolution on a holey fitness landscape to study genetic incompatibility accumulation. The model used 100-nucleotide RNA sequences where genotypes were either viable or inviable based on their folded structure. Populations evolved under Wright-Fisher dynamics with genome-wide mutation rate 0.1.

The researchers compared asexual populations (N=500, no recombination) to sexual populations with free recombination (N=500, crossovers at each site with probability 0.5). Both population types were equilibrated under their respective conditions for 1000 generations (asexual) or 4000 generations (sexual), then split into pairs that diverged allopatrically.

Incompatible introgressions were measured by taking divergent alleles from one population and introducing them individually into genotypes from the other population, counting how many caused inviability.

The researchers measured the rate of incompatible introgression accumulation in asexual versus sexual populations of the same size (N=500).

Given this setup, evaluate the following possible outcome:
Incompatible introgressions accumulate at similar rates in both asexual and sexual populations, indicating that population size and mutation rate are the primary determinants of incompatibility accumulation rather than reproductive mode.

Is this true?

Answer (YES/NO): NO